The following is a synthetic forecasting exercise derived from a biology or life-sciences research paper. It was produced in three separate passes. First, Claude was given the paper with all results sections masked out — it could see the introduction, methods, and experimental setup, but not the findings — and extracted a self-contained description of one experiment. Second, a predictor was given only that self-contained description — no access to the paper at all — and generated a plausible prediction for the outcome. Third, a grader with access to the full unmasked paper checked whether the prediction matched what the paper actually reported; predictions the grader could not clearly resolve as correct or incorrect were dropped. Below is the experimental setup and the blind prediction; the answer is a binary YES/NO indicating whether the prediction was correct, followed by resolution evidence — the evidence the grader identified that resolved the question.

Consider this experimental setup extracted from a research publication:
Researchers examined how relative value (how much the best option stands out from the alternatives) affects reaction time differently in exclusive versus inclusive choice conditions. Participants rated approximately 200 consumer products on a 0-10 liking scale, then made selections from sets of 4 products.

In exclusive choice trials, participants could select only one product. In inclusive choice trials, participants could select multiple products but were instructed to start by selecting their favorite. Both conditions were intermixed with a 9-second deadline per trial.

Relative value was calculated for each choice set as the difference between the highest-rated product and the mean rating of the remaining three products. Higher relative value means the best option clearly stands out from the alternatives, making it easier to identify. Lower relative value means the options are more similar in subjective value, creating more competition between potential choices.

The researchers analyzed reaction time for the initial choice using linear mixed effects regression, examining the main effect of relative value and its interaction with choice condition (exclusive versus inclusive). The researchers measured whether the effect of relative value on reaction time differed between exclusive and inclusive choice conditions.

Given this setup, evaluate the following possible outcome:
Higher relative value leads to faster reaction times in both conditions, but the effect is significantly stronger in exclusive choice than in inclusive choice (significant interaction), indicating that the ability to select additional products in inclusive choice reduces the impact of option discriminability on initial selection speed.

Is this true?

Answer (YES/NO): NO